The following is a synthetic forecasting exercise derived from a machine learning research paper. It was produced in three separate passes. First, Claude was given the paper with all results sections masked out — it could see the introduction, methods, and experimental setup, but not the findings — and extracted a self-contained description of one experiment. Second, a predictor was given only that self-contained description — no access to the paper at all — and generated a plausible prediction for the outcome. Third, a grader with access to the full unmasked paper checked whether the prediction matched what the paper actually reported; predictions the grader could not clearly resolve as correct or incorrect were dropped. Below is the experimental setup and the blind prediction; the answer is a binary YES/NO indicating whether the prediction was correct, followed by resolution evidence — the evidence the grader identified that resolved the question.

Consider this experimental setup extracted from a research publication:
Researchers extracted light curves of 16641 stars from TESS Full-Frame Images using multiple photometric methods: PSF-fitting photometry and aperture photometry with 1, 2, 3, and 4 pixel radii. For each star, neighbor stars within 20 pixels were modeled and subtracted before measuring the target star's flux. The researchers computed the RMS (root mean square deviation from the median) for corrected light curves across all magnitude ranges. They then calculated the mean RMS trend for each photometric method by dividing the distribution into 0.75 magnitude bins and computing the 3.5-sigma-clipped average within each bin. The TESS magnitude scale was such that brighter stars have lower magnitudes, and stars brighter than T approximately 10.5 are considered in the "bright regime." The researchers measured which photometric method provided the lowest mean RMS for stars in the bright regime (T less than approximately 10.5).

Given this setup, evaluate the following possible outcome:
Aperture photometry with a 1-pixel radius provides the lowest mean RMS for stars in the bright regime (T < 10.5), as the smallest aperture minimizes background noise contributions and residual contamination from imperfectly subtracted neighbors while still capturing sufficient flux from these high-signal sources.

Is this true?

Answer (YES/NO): NO